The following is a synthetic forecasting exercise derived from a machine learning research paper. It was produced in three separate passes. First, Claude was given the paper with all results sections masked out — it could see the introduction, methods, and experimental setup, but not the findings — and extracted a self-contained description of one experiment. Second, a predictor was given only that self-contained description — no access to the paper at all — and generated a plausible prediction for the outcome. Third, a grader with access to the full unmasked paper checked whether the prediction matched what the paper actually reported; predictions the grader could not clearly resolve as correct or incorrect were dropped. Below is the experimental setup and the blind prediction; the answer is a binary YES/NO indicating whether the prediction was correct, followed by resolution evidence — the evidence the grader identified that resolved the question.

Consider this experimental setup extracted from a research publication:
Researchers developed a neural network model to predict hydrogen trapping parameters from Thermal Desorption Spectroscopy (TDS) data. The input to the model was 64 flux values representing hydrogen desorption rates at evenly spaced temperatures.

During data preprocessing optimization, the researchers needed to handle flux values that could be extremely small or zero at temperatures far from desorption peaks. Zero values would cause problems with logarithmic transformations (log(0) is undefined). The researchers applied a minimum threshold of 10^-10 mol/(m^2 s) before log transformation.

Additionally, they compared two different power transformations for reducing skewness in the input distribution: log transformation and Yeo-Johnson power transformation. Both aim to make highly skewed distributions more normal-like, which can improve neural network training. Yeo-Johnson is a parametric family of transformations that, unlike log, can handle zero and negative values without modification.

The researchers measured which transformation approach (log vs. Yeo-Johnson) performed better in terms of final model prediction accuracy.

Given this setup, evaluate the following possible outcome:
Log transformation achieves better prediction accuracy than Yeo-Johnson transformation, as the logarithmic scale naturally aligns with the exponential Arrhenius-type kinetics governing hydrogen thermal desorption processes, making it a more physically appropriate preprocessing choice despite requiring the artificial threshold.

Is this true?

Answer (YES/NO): NO